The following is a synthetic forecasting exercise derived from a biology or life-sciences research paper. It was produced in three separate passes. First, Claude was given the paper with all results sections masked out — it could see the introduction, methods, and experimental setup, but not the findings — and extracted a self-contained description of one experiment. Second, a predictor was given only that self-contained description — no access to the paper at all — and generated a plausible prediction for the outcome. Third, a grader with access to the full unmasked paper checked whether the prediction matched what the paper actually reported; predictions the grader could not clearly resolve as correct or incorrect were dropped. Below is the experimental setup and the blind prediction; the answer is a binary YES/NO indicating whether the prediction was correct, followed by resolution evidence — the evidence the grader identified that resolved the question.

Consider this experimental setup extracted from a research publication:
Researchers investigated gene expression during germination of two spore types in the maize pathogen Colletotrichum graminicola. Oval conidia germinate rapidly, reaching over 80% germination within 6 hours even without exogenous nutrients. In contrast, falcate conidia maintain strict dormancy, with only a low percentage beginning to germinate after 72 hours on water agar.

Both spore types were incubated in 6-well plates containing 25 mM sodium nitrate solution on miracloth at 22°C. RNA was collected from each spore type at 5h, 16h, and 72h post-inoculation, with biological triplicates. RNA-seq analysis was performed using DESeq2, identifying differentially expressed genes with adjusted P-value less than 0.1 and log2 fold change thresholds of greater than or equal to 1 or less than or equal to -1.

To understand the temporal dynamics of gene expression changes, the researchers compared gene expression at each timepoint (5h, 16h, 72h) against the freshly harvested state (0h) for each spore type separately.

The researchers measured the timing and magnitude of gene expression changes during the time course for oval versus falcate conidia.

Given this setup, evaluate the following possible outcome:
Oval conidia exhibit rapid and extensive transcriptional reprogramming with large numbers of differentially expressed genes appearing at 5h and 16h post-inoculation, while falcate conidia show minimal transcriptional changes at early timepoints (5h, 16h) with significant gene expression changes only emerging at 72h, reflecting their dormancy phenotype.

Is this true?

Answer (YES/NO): NO